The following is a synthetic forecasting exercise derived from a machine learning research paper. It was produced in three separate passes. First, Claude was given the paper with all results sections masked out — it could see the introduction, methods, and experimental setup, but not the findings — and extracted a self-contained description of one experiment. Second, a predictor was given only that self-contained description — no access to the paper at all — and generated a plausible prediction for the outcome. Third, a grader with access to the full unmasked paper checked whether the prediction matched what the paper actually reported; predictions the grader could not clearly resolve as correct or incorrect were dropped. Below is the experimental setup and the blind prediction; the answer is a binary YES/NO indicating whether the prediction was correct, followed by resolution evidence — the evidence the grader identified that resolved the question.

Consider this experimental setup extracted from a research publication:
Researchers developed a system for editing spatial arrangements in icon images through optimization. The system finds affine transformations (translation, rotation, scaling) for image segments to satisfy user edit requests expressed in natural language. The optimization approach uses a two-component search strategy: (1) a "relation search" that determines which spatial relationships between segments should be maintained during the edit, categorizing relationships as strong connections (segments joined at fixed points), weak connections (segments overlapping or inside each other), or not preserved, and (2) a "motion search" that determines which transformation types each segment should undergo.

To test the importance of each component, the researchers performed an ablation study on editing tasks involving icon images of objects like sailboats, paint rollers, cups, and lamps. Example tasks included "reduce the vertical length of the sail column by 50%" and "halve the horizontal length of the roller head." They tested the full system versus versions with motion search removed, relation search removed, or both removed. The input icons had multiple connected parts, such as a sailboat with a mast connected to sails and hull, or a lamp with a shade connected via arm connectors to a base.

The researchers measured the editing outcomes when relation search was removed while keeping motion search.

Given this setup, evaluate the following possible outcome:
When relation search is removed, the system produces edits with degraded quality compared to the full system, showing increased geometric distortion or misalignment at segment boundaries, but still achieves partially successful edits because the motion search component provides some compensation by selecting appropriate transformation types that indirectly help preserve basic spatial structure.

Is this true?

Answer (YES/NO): NO